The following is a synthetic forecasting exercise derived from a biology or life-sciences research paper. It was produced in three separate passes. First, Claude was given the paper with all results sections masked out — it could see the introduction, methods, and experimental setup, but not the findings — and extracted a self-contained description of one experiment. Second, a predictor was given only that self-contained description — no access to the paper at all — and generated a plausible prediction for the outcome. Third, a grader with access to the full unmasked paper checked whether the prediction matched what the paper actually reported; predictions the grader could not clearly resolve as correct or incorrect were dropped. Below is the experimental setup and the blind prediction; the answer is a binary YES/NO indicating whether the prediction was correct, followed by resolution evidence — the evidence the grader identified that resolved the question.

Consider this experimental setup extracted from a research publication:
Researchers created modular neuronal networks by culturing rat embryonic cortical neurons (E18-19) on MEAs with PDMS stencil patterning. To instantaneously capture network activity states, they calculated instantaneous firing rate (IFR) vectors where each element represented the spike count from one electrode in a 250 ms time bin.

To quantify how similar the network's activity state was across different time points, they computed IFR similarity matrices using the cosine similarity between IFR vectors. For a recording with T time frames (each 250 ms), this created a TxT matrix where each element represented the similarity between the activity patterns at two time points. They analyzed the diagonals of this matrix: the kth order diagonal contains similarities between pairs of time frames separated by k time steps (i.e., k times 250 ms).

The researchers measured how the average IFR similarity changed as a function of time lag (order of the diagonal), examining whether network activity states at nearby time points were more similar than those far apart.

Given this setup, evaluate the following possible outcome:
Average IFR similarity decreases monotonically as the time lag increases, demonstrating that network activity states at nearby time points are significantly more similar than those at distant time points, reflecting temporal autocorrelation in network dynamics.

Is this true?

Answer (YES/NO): YES